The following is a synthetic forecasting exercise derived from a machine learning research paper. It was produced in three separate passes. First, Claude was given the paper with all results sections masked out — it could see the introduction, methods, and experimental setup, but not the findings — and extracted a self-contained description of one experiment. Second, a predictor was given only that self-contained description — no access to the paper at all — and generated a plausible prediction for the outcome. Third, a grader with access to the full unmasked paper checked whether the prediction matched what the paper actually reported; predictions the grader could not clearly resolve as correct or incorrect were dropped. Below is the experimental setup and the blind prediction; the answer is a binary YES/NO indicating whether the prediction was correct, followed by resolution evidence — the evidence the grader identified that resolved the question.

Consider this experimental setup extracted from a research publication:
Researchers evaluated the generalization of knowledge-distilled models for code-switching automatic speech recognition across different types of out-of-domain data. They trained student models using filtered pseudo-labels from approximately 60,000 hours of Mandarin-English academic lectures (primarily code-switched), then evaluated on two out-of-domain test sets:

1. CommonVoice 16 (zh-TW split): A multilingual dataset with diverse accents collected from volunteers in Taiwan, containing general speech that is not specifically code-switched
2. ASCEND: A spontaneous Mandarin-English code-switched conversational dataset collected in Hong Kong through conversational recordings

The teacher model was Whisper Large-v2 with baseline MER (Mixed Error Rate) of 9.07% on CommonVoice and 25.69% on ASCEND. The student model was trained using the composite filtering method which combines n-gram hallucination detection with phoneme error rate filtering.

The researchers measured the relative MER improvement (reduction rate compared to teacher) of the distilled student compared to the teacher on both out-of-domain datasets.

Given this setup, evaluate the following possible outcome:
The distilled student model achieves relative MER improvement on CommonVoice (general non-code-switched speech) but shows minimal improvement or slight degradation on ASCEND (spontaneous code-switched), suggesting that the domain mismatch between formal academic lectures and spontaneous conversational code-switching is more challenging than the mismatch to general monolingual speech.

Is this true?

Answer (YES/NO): NO